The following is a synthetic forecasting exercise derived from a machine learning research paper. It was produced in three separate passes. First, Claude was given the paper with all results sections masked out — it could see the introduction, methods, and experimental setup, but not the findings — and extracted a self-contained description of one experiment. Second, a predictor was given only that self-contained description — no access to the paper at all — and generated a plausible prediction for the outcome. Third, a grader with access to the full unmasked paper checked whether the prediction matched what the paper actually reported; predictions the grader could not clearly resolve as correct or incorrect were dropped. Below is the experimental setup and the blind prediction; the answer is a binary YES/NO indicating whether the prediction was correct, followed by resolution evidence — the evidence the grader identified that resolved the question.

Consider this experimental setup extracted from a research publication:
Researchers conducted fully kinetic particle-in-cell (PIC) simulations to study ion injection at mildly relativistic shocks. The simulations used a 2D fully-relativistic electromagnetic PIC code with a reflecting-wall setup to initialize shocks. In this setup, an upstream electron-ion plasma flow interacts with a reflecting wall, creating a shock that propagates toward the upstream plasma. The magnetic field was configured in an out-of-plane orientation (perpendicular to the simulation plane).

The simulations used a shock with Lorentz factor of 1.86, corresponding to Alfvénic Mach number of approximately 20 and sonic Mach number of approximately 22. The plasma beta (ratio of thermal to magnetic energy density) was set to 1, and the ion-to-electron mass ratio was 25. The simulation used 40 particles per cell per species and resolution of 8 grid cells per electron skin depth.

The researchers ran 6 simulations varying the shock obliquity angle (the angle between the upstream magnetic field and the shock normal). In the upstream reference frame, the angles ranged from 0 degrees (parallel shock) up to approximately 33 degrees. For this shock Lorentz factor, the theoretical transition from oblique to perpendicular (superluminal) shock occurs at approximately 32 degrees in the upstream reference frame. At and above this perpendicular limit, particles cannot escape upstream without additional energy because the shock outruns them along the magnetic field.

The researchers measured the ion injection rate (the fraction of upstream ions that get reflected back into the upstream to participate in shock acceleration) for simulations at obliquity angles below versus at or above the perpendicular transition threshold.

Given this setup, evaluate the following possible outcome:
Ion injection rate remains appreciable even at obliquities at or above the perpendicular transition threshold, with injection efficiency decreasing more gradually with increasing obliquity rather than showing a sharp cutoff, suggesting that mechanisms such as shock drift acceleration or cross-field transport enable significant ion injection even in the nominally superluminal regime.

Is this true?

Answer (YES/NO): NO